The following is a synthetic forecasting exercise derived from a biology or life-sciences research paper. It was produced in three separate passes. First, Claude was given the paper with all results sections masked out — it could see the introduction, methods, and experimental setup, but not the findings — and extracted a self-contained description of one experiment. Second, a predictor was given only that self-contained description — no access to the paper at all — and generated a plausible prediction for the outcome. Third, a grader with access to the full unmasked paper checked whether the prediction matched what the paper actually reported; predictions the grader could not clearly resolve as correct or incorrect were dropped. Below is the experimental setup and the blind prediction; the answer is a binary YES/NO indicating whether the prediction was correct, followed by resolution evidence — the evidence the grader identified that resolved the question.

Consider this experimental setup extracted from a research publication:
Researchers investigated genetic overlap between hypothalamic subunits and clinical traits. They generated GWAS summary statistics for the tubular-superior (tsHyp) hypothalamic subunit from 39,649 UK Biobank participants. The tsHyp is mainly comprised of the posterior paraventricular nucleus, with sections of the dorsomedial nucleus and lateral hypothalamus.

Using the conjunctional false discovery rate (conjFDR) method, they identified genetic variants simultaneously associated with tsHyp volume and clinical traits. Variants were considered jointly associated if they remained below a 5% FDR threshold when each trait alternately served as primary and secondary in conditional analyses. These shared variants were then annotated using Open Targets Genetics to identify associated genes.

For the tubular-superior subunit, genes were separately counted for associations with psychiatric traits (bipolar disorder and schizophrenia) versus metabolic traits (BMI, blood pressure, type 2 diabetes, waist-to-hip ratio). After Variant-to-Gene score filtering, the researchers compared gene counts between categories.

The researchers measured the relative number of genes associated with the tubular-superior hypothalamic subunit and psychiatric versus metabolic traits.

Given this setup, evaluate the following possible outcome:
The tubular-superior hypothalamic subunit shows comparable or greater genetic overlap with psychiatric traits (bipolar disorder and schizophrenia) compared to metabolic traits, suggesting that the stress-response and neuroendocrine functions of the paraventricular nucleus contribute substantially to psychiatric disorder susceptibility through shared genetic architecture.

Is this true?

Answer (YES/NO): NO